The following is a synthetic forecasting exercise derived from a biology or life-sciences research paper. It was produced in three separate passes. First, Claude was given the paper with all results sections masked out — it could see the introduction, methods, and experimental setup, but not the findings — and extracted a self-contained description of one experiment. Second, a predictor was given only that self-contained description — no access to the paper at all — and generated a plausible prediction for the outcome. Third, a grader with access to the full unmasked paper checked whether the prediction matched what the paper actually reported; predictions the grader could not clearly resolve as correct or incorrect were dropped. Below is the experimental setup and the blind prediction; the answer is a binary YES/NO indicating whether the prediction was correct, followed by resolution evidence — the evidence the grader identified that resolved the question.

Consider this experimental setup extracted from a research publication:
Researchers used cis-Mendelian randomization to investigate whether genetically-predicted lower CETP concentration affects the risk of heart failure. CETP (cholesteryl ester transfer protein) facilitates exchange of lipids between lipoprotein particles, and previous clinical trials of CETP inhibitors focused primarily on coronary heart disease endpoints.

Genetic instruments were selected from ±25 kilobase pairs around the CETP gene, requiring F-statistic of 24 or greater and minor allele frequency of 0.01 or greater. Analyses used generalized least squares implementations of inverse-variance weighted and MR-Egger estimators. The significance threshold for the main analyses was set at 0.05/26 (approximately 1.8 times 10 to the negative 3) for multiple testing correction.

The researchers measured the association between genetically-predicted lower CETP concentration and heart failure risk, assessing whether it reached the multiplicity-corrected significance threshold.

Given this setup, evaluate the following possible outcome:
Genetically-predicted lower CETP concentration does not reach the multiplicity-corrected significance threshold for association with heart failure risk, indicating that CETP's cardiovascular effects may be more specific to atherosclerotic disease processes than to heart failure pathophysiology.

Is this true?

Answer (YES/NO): YES